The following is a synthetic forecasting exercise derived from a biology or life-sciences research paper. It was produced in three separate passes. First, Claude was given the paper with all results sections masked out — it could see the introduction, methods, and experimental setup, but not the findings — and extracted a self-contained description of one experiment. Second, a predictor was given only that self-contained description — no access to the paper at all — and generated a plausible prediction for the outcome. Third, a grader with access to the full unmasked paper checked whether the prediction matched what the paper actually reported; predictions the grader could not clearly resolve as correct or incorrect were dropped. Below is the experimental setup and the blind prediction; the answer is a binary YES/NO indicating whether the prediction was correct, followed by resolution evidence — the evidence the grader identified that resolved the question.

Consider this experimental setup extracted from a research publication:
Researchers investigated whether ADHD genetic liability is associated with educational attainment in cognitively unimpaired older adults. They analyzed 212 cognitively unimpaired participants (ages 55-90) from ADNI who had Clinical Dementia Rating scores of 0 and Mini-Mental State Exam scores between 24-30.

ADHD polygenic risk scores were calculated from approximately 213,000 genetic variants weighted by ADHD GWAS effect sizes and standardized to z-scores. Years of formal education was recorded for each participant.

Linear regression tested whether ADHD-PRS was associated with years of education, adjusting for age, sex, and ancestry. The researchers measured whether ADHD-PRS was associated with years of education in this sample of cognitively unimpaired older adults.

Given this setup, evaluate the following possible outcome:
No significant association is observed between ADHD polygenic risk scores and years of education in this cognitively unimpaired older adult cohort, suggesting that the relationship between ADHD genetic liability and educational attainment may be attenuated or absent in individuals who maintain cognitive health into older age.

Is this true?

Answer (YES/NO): NO